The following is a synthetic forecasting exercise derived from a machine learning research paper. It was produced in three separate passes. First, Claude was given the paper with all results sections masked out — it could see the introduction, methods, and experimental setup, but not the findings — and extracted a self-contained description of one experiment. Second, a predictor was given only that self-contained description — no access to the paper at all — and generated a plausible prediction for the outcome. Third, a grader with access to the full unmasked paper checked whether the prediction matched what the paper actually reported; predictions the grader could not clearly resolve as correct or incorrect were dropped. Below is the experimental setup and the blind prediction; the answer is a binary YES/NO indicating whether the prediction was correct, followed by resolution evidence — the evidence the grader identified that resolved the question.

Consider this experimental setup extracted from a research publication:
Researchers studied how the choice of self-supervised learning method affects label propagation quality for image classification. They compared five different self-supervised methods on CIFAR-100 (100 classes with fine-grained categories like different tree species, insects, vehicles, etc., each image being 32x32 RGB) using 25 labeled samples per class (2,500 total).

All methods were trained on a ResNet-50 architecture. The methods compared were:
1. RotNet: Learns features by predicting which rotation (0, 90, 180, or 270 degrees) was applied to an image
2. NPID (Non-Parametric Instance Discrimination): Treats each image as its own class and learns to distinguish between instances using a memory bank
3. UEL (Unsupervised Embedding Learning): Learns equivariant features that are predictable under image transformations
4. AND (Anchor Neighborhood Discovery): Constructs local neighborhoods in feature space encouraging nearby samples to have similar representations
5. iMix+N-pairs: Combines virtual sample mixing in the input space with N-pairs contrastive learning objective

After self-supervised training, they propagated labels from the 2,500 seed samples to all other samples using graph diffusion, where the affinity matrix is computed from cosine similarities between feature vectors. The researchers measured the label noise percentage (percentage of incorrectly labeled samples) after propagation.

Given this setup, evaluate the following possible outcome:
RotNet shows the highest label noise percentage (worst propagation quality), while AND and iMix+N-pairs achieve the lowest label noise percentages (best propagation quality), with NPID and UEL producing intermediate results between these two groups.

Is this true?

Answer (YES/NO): YES